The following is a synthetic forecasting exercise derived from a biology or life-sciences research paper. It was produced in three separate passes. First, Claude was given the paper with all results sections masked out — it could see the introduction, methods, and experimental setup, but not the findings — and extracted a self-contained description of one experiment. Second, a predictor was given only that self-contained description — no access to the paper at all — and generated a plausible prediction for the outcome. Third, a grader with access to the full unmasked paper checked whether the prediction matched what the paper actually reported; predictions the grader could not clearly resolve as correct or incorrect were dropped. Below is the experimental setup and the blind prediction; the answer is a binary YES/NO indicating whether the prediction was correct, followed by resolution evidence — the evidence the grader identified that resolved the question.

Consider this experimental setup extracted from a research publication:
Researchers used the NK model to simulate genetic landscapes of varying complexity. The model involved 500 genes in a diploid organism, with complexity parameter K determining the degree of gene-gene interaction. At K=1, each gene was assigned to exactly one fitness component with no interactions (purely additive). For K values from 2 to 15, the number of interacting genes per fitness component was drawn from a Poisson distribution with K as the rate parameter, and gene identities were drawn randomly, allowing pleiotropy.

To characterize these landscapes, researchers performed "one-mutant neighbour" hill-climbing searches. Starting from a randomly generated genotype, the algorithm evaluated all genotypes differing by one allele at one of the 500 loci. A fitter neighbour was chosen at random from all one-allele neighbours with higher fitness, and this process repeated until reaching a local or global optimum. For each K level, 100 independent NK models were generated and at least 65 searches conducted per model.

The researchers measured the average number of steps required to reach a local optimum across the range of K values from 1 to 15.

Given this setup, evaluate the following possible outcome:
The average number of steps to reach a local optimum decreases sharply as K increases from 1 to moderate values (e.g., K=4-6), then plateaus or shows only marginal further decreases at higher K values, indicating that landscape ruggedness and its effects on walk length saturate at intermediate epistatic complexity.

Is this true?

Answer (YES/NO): NO